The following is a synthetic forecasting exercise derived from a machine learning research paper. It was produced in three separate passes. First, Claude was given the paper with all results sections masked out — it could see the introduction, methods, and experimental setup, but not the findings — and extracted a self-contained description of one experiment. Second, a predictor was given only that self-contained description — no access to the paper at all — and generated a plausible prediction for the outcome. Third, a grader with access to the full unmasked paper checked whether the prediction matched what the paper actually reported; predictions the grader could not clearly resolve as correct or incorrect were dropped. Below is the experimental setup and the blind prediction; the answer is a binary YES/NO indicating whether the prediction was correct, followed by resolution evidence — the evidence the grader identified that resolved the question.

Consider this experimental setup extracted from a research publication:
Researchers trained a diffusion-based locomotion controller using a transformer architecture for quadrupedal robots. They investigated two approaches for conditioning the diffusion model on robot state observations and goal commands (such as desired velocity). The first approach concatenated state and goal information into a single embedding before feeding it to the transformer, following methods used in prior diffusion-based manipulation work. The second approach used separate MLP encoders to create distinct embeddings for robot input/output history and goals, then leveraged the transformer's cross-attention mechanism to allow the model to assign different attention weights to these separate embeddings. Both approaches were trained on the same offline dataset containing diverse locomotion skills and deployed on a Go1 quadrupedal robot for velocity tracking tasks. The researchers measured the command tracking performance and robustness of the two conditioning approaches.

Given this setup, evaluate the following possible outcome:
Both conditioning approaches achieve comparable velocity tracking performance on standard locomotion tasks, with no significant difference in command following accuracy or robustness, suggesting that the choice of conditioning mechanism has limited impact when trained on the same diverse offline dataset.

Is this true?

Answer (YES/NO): NO